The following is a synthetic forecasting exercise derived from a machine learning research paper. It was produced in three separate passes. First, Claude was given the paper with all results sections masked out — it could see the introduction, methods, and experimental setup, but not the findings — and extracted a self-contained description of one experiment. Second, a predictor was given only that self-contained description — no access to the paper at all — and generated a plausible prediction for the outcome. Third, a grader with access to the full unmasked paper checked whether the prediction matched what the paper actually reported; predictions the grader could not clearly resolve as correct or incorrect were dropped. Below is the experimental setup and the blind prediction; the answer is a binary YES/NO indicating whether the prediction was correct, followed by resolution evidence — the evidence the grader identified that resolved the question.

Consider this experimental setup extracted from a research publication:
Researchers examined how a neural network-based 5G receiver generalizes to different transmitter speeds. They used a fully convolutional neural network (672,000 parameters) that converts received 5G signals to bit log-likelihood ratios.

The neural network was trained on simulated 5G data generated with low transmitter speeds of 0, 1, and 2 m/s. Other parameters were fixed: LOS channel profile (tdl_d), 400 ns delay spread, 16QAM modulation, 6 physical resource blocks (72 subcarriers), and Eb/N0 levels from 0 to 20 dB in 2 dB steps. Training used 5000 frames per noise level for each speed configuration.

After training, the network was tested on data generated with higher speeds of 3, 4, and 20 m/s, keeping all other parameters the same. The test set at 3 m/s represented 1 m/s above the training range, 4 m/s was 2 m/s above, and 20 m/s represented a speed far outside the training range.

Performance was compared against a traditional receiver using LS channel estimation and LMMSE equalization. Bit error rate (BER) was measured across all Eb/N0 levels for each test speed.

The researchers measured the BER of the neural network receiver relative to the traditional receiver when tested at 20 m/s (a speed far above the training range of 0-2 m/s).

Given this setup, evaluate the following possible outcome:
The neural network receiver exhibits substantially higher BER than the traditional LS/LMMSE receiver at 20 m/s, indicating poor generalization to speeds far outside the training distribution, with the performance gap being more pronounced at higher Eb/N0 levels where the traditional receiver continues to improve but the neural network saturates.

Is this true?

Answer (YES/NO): YES